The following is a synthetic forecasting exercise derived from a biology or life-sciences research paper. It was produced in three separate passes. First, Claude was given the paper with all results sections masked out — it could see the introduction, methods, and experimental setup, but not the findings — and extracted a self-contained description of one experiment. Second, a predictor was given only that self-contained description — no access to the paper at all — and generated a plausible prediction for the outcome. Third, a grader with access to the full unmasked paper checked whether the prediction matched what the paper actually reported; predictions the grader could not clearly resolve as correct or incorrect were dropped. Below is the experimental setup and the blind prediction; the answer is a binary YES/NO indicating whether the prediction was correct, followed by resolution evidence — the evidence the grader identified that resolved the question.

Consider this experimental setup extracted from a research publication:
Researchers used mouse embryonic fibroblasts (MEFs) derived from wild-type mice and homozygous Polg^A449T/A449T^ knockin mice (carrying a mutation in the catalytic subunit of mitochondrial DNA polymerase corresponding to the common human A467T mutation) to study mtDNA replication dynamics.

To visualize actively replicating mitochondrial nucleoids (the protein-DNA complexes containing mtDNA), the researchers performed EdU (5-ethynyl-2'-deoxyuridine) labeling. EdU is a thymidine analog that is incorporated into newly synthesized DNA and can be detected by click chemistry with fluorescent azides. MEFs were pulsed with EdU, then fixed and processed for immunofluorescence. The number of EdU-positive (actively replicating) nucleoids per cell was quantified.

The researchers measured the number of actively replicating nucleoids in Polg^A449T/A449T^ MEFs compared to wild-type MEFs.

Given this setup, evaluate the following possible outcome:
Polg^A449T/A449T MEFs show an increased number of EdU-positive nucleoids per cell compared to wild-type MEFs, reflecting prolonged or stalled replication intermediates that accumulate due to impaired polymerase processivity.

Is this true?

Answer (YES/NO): YES